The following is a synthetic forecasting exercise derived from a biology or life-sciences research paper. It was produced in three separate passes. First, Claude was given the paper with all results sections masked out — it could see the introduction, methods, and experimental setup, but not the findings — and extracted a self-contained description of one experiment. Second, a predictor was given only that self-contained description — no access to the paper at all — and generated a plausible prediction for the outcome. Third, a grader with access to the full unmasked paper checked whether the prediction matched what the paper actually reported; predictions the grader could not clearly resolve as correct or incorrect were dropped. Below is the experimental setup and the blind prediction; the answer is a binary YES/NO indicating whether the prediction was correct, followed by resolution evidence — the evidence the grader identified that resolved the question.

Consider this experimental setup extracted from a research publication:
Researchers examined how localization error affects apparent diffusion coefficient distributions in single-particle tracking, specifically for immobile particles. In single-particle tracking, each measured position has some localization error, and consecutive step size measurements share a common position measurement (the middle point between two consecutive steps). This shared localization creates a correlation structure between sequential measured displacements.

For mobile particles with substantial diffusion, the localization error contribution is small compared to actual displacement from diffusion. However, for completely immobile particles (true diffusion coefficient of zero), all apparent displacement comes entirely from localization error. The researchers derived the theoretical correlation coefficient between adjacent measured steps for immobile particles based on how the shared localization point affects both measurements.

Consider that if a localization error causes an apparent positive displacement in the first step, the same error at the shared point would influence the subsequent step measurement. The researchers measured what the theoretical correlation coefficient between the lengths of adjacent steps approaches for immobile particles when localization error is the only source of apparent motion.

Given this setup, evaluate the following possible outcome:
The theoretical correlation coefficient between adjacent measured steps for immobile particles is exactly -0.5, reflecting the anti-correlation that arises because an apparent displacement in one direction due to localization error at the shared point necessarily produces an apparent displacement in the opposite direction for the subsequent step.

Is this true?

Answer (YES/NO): YES